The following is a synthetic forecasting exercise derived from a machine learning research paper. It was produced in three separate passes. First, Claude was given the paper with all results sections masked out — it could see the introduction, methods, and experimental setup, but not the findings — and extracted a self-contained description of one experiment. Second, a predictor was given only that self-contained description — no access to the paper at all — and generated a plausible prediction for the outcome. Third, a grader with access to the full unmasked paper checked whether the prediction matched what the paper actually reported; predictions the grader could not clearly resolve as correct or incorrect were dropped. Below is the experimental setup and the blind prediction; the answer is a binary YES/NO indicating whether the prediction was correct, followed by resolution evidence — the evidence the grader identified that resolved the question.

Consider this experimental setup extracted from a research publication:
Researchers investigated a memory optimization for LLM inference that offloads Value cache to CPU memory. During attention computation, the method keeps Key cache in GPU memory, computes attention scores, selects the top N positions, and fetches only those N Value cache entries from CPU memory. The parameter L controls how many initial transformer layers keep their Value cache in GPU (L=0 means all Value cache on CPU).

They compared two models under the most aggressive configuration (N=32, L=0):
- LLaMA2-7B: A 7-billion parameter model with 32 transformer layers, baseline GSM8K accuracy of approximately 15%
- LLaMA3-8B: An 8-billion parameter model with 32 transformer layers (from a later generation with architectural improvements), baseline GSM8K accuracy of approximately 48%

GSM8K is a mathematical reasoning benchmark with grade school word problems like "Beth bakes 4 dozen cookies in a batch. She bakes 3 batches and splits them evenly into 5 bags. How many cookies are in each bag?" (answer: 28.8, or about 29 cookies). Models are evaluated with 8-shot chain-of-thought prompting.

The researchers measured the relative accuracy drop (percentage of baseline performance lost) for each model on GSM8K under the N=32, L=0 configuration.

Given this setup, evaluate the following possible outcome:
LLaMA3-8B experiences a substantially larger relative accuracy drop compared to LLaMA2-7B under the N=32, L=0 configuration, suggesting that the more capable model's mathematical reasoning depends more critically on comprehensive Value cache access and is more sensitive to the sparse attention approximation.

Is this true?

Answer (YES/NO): NO